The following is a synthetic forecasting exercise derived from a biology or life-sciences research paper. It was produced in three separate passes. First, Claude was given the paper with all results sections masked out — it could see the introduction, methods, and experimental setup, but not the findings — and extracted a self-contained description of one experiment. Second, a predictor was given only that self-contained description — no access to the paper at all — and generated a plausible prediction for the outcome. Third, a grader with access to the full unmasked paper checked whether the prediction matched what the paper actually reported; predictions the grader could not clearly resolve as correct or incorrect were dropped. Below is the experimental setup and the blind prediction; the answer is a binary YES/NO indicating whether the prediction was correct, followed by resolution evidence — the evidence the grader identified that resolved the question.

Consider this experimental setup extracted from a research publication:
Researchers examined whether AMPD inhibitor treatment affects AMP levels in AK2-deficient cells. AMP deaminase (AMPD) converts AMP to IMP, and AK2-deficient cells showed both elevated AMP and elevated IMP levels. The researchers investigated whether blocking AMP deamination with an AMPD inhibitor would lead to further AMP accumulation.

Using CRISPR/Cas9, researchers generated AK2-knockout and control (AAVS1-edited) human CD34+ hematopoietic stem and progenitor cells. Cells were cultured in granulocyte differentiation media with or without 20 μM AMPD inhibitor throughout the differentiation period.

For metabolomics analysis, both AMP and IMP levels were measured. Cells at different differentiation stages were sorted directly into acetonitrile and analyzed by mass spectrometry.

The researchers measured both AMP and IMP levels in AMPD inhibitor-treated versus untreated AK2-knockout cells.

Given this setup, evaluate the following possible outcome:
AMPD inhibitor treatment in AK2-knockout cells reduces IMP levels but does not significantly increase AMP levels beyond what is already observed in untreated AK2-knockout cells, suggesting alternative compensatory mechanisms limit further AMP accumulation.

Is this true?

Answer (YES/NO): YES